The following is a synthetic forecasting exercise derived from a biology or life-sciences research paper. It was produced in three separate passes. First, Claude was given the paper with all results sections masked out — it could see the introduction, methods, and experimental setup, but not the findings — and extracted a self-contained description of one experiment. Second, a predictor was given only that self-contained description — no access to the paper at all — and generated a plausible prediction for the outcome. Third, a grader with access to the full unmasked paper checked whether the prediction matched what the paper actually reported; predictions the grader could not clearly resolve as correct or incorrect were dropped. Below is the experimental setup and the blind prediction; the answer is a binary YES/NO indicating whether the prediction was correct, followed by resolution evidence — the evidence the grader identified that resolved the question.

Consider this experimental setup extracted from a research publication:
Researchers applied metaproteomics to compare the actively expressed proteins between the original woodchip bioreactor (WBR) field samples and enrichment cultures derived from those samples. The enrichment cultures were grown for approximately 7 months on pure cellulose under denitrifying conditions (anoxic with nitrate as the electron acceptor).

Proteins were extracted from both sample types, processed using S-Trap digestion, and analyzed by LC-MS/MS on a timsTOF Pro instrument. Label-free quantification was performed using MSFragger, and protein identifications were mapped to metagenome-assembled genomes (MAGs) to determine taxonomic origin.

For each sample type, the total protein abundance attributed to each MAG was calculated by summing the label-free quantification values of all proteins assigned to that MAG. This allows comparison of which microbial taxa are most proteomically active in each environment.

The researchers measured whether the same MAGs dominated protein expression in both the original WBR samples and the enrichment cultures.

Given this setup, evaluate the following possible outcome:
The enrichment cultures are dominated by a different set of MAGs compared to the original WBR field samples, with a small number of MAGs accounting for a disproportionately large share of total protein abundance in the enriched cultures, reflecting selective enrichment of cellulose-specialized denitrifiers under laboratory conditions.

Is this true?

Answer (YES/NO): YES